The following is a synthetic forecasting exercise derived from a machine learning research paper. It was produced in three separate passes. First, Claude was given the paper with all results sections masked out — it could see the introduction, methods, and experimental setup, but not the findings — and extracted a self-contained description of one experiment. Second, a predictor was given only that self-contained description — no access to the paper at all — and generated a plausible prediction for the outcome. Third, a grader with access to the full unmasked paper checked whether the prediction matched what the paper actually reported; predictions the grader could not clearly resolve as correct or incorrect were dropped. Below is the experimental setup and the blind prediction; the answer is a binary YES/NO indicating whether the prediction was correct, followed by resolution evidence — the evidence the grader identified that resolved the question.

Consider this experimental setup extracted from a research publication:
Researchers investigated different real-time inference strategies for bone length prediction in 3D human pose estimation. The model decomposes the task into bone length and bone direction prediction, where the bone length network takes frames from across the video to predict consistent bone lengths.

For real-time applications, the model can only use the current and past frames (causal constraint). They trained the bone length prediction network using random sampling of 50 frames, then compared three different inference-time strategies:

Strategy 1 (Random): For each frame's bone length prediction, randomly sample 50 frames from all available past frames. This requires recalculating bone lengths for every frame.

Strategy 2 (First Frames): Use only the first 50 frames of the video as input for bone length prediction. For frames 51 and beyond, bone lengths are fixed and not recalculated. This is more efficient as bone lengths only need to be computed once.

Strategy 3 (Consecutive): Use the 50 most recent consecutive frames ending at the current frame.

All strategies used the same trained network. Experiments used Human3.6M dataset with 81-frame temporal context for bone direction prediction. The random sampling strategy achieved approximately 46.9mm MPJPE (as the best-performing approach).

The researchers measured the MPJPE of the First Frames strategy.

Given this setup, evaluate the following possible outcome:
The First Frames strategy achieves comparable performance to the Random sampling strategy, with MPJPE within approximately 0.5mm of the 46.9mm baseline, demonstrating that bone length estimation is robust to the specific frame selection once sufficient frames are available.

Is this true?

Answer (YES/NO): NO